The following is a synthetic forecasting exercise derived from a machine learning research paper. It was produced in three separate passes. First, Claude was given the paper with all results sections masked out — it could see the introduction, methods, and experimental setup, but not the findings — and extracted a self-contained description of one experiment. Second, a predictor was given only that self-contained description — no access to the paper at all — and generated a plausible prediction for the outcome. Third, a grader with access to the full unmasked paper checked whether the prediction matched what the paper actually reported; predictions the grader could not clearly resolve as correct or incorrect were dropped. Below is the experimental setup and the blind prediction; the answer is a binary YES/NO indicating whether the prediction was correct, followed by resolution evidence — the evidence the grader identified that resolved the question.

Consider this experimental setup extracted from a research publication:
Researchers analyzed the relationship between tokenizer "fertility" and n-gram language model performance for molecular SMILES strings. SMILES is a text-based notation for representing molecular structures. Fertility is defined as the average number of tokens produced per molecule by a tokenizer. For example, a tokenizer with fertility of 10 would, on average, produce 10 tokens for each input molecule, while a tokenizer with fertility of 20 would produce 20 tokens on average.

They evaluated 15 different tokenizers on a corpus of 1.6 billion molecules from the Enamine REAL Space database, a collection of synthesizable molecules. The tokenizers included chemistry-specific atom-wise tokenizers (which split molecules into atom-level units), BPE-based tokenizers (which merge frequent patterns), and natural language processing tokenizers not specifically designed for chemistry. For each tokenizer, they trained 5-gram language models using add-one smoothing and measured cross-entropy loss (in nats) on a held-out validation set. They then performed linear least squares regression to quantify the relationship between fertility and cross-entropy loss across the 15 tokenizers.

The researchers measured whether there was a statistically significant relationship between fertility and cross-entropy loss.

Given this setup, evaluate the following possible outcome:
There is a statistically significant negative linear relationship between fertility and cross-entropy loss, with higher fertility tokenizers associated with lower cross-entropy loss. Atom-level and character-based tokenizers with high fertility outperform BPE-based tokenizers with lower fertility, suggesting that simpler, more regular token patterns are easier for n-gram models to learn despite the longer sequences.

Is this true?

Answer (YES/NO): NO